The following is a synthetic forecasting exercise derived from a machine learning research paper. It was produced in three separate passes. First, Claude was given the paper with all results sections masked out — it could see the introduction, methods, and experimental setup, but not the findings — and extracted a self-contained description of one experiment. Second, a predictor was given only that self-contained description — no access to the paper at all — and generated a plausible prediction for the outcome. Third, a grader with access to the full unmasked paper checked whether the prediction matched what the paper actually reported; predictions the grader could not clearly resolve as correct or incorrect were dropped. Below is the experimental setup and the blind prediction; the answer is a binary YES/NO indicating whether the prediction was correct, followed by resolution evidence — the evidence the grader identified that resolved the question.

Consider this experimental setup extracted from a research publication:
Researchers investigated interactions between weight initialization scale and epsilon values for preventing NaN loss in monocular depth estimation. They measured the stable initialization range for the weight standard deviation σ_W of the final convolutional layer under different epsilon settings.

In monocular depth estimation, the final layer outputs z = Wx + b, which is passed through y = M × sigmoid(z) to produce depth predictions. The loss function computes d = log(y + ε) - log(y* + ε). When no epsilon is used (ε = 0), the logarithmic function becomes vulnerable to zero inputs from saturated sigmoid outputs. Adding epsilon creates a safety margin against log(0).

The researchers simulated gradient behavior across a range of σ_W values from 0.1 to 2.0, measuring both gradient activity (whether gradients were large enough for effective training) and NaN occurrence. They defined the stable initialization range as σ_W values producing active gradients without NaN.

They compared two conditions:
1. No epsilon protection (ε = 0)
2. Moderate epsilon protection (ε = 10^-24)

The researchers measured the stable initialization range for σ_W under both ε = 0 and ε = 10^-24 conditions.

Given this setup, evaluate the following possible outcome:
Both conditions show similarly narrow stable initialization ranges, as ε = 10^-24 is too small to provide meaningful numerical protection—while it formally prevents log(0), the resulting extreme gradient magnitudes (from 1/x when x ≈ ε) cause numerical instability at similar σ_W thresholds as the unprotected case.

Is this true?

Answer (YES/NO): NO